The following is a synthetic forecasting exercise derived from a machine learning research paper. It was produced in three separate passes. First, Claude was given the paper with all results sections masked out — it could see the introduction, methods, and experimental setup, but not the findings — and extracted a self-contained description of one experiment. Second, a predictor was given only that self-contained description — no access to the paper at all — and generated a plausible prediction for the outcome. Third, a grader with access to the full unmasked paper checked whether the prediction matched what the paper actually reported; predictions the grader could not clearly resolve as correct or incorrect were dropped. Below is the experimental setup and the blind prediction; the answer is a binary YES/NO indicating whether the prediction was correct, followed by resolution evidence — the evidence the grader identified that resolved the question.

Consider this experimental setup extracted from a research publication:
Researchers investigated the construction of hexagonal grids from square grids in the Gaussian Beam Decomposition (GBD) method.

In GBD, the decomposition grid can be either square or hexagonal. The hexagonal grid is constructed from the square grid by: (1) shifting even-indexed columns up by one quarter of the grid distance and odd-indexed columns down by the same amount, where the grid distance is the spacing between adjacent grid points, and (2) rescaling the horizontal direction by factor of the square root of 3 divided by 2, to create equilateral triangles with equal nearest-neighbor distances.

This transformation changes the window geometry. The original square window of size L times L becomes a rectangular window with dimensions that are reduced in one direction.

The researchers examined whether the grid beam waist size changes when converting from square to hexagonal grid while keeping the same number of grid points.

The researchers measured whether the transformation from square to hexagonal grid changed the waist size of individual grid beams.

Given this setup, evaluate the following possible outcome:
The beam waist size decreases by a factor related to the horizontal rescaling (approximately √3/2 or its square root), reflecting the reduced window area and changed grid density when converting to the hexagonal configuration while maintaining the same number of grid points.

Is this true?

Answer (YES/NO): NO